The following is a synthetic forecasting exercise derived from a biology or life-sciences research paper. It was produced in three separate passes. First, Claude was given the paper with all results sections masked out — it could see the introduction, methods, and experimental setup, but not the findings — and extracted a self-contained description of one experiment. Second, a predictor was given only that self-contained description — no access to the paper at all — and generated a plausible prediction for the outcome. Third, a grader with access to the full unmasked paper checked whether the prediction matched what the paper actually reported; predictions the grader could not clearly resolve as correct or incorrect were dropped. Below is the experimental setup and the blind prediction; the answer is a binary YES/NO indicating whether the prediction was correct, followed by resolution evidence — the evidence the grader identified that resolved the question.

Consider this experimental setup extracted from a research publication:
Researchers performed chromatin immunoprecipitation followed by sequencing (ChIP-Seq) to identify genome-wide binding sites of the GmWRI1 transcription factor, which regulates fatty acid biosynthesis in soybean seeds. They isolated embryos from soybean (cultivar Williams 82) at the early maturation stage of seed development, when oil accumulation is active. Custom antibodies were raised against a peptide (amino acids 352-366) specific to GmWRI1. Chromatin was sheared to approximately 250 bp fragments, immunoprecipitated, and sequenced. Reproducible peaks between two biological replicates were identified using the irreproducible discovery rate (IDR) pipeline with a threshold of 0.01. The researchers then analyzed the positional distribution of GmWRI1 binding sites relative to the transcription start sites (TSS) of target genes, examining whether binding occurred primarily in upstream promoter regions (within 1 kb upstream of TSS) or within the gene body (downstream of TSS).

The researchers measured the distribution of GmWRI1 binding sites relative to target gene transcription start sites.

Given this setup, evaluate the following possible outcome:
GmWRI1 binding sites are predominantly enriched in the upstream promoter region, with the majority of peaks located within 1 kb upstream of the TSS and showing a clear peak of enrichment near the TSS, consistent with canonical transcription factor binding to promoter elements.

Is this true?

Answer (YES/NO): NO